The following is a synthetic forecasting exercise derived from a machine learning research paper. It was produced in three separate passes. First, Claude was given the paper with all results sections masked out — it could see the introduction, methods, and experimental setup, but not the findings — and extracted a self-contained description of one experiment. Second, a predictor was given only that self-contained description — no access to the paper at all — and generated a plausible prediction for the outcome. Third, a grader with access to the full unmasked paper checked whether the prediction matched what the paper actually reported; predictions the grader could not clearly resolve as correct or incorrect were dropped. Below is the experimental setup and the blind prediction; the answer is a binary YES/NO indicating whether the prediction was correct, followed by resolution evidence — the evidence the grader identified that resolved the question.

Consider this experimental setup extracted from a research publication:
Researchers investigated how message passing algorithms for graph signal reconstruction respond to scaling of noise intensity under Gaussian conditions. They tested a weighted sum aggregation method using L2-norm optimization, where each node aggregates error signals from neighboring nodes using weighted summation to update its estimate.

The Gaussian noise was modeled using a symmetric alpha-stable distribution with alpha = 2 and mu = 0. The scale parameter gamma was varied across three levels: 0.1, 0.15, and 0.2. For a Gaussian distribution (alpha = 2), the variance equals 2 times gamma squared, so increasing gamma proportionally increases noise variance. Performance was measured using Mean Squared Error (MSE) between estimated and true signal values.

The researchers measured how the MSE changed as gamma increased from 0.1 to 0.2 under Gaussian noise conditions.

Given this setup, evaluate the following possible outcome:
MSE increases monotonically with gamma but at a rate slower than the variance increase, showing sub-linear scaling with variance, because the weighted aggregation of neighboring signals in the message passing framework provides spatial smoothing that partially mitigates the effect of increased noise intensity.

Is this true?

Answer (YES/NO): YES